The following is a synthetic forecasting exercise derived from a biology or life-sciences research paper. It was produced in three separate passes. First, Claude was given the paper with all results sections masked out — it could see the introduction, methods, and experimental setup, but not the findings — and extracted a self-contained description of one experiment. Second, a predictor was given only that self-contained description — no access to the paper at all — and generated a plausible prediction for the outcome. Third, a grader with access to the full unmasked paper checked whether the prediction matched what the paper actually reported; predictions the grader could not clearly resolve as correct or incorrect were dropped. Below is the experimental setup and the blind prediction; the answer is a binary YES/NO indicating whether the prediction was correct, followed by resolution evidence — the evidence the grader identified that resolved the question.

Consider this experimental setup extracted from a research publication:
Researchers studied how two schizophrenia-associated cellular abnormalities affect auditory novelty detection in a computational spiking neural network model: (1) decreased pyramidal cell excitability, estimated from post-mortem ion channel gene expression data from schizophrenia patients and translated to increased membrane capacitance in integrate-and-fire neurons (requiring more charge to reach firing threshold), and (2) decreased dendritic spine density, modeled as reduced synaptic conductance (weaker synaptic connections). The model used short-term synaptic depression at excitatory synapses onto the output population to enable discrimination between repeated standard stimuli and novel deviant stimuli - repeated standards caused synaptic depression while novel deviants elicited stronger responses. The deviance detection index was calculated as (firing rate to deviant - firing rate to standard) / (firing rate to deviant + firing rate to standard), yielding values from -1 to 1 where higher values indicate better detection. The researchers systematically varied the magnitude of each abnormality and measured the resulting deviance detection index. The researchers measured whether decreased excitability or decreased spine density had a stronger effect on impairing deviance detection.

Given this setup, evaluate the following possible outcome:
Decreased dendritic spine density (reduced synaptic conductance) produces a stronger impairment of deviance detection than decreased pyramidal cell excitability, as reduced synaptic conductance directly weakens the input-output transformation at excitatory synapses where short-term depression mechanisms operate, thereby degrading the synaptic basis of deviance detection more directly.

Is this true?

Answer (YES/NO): YES